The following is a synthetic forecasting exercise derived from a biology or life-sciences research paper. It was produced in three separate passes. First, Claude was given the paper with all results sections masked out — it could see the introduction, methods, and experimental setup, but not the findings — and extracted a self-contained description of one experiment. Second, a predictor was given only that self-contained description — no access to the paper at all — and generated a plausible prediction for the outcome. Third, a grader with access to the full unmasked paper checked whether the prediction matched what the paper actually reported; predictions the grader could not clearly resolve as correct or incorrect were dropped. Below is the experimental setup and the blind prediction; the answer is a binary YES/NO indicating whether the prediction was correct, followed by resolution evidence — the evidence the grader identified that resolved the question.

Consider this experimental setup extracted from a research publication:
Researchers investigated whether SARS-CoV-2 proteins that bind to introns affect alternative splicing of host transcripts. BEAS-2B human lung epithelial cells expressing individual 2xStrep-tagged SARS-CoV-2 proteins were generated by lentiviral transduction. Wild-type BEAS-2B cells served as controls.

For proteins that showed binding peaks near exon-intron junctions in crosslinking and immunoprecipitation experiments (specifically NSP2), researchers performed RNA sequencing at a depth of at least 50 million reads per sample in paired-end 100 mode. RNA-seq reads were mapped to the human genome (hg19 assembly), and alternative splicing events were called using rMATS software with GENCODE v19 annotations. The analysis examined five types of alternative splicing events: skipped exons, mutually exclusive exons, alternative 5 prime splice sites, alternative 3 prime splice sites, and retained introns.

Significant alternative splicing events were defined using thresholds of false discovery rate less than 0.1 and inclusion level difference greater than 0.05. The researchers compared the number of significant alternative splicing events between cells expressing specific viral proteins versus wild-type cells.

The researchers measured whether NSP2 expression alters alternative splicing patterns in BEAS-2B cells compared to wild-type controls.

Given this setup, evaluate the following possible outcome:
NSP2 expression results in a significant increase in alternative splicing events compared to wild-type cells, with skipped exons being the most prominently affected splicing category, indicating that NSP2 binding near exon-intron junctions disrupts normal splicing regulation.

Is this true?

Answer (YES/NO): NO